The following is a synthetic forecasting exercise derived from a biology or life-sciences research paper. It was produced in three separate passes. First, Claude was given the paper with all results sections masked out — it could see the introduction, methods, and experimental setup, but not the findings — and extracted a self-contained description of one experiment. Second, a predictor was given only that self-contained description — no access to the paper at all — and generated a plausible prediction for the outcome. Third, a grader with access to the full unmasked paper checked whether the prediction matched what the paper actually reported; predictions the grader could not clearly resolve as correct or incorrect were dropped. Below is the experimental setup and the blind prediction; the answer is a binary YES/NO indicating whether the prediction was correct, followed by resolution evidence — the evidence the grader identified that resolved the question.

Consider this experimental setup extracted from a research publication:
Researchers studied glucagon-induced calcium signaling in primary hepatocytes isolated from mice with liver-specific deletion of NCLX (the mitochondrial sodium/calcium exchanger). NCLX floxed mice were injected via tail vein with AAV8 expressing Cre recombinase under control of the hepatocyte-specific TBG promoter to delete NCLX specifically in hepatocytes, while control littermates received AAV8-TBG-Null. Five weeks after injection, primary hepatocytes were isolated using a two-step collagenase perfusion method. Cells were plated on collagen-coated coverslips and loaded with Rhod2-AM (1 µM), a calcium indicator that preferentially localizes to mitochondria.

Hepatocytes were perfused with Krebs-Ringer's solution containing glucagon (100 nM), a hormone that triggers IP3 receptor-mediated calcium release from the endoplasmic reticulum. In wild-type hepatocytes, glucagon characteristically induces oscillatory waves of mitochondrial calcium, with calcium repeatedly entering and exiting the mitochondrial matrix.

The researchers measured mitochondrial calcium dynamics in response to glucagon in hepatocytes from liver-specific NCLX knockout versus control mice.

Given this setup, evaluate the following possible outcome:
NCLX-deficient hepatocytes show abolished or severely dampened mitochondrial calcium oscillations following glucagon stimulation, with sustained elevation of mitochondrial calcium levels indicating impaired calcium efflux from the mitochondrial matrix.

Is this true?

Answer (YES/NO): YES